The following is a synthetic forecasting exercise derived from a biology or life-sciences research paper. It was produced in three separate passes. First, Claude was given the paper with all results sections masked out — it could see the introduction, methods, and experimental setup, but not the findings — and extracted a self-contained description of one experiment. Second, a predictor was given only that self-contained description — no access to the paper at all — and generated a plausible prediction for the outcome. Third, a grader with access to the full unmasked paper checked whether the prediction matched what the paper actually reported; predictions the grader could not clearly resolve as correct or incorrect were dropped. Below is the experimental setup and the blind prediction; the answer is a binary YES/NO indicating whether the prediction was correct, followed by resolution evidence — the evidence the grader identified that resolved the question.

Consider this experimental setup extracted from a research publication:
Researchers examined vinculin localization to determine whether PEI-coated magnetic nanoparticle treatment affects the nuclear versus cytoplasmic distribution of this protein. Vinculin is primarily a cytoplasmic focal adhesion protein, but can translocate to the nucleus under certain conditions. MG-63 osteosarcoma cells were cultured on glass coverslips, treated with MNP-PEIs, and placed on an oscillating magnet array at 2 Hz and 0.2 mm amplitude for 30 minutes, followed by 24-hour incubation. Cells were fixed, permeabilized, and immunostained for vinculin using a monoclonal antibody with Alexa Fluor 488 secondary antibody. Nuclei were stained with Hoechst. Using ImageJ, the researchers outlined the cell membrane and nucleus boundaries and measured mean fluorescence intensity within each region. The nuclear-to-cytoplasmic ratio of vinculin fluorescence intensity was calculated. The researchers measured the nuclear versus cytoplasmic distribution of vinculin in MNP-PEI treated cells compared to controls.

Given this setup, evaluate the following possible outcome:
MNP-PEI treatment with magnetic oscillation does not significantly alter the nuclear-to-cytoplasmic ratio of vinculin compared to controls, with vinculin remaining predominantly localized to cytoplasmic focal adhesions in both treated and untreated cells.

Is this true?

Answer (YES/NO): NO